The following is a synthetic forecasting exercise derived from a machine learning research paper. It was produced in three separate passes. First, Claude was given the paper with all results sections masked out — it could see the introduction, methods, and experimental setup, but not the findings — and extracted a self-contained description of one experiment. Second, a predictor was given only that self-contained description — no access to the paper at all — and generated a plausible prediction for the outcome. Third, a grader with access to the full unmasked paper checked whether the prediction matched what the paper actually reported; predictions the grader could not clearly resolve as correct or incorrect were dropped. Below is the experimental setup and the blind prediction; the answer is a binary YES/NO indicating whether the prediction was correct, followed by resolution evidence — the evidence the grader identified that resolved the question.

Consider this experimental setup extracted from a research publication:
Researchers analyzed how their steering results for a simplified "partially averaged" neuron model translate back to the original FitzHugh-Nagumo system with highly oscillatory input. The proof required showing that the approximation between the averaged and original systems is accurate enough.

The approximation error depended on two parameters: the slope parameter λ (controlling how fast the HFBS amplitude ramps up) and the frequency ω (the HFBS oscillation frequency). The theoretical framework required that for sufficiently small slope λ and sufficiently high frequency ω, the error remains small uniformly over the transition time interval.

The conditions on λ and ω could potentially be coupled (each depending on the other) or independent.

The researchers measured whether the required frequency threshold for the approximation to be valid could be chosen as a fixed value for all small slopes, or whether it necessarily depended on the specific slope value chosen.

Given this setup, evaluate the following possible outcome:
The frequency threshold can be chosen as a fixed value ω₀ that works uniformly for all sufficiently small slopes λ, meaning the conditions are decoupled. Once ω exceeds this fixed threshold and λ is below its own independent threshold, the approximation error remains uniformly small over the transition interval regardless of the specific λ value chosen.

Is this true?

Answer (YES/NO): YES